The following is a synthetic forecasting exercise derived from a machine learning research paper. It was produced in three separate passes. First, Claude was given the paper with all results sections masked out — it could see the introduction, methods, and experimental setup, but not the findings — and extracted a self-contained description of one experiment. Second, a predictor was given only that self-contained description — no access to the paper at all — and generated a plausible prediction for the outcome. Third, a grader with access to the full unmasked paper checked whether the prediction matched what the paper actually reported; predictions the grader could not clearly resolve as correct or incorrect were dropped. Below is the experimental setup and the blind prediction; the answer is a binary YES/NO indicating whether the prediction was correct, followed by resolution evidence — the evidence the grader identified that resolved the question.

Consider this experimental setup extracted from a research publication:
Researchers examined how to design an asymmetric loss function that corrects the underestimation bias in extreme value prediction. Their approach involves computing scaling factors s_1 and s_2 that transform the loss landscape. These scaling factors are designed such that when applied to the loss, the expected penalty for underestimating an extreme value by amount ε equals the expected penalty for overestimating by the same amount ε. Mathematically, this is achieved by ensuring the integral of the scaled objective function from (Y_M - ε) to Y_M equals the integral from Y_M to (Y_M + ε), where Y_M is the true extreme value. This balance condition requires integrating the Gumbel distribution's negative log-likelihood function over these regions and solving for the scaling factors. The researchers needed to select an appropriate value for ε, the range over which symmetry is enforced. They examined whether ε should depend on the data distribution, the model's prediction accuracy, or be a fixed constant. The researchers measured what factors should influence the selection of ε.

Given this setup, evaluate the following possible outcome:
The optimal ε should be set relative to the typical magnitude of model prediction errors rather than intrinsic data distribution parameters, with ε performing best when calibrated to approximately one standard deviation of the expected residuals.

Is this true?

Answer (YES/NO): NO